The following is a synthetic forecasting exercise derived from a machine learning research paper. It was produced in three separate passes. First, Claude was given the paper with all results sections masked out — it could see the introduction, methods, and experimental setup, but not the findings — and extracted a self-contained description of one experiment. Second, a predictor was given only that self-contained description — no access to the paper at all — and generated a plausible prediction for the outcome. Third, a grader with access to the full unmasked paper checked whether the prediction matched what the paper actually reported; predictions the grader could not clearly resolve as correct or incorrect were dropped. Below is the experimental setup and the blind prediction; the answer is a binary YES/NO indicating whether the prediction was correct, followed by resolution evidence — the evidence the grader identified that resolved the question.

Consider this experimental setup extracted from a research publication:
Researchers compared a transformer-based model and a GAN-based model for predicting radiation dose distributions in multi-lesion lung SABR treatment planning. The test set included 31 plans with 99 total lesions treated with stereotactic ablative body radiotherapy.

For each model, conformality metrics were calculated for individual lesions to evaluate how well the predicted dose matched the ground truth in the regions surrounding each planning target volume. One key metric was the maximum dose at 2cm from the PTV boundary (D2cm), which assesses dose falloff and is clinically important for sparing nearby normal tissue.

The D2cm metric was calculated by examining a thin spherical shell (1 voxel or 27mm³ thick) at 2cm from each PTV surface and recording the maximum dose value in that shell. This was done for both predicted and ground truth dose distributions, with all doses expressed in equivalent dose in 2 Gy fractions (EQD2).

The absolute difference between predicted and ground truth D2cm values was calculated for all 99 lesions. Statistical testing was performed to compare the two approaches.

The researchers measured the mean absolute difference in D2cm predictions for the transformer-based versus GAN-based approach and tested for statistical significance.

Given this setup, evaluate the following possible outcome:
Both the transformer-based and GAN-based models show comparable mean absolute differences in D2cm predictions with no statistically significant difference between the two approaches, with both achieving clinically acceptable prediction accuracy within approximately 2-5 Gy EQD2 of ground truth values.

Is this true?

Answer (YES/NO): NO